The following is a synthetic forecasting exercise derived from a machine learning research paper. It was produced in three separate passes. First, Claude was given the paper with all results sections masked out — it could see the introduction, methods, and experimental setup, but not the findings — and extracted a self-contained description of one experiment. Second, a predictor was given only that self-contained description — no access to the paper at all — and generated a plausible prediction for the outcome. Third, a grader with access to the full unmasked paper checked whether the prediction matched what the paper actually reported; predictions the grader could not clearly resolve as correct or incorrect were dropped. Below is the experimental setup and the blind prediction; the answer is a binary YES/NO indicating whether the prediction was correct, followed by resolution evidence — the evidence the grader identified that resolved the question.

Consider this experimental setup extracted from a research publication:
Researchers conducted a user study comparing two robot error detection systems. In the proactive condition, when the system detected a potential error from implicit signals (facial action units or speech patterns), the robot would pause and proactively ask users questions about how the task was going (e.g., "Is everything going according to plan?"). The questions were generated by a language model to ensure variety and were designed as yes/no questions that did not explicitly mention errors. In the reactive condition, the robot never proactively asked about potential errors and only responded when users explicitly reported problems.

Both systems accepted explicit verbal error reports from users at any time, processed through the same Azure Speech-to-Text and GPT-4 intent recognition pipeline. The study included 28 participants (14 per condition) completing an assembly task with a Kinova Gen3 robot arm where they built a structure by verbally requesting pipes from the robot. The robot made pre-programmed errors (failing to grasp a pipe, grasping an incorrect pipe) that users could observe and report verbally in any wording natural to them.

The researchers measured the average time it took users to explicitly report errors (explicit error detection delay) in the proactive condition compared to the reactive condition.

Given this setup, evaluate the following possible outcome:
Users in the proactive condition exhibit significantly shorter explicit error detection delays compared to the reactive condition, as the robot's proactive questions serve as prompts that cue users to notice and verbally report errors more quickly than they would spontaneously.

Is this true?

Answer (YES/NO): YES